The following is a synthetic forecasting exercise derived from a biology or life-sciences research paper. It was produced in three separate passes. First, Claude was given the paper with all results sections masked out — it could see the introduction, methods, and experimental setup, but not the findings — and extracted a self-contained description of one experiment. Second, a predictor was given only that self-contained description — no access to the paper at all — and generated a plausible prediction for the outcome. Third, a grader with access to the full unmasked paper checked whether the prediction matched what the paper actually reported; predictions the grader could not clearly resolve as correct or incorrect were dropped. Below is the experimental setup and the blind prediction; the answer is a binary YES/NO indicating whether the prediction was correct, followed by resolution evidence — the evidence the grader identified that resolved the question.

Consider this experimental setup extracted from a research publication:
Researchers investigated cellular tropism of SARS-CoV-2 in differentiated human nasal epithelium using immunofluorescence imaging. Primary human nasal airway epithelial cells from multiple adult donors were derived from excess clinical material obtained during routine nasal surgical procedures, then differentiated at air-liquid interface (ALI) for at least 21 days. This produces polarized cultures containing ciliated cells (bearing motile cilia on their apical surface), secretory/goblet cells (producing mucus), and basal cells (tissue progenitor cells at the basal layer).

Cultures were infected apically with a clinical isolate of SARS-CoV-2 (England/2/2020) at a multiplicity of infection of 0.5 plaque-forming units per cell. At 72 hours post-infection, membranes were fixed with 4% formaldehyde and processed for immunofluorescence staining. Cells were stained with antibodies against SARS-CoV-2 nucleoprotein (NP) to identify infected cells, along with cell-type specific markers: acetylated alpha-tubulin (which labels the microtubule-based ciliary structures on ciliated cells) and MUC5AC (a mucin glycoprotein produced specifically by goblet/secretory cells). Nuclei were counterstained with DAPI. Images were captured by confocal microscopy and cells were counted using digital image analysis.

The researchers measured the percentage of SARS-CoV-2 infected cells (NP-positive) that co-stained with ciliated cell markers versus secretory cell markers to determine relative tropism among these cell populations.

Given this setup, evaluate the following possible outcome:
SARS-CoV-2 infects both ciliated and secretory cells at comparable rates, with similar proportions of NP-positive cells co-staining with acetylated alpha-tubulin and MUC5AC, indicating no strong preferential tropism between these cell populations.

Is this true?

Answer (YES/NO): YES